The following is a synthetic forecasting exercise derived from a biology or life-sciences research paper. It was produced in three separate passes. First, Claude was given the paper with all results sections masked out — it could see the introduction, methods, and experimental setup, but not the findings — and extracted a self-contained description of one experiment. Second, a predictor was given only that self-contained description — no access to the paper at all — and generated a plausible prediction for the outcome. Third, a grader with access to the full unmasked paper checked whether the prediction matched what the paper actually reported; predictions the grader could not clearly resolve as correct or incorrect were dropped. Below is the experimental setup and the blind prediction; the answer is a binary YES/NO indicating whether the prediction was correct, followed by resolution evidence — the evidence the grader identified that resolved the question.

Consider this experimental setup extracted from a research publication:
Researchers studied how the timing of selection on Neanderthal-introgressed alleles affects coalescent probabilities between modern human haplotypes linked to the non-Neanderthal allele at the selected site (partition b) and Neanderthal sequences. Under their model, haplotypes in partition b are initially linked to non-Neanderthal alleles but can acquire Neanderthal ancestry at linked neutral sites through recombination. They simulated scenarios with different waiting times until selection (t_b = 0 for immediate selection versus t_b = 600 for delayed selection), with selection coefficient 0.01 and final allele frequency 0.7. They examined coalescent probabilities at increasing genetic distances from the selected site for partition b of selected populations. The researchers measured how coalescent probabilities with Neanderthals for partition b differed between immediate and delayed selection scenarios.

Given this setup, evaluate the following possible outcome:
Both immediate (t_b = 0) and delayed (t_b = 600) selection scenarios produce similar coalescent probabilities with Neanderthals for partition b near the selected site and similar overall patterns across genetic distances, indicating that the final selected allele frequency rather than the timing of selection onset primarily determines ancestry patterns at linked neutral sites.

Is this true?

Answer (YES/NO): NO